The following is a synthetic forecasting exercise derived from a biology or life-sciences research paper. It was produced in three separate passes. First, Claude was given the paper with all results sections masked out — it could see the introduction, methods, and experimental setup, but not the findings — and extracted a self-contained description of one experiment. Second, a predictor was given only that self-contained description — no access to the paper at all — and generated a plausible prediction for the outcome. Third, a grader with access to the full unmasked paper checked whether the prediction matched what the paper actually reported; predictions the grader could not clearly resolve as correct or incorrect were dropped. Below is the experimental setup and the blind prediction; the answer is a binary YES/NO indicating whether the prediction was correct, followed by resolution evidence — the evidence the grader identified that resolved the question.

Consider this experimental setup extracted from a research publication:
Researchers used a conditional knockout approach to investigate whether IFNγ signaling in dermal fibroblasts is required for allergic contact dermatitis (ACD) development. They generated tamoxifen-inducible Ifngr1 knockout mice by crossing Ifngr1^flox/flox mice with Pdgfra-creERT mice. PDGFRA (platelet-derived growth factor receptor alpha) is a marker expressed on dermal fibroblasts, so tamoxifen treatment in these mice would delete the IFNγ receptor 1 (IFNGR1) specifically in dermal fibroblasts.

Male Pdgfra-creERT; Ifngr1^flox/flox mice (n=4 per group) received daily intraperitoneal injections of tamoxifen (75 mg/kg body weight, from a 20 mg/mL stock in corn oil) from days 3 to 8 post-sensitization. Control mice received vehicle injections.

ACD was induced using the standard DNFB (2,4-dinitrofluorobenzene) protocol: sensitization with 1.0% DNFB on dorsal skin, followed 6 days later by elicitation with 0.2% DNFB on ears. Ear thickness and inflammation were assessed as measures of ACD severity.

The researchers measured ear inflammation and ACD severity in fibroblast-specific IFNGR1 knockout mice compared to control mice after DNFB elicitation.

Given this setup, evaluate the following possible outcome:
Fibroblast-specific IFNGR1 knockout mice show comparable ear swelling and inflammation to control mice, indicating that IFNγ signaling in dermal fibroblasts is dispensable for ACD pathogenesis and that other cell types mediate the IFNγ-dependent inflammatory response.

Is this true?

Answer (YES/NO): NO